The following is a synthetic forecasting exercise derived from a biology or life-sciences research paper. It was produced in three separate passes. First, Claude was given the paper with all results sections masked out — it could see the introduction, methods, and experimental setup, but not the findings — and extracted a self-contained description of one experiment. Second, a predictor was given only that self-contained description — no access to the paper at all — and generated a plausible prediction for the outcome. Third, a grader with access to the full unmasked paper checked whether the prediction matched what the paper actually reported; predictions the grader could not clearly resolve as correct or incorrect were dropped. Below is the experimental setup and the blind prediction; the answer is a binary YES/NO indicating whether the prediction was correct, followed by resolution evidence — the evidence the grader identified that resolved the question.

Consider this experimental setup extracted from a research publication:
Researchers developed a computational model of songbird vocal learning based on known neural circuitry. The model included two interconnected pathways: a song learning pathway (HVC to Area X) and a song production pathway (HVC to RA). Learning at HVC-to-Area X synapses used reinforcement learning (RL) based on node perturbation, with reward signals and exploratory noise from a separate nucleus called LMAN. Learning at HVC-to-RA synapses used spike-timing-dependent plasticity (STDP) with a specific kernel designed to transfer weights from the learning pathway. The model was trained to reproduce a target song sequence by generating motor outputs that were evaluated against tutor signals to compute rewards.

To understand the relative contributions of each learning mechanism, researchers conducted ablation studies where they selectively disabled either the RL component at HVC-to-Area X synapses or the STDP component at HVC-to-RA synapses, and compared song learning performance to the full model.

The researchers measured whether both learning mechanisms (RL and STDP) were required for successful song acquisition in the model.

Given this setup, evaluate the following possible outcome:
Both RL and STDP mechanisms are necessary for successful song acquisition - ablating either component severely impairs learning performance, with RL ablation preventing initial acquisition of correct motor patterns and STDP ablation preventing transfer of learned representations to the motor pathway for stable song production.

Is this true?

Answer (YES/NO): YES